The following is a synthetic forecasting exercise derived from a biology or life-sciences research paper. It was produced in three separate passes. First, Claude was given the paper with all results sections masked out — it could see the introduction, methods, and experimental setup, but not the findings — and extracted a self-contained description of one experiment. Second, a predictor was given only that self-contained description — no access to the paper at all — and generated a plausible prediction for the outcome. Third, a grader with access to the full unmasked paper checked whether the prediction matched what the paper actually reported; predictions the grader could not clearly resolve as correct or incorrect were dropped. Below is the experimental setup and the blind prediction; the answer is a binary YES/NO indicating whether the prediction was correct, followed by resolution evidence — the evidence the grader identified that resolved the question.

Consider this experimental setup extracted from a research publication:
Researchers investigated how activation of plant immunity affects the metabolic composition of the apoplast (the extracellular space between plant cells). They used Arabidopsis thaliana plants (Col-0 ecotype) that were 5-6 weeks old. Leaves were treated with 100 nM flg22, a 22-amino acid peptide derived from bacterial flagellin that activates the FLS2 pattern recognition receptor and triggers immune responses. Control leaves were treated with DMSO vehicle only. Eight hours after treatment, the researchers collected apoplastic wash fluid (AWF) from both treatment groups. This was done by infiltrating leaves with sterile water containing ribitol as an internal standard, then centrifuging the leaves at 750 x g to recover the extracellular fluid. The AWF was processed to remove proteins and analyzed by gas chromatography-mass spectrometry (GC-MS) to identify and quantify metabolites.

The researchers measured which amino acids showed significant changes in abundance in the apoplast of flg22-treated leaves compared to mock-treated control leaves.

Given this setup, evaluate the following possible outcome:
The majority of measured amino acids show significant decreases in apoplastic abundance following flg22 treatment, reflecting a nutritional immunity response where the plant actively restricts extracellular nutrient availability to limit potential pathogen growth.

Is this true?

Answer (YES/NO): NO